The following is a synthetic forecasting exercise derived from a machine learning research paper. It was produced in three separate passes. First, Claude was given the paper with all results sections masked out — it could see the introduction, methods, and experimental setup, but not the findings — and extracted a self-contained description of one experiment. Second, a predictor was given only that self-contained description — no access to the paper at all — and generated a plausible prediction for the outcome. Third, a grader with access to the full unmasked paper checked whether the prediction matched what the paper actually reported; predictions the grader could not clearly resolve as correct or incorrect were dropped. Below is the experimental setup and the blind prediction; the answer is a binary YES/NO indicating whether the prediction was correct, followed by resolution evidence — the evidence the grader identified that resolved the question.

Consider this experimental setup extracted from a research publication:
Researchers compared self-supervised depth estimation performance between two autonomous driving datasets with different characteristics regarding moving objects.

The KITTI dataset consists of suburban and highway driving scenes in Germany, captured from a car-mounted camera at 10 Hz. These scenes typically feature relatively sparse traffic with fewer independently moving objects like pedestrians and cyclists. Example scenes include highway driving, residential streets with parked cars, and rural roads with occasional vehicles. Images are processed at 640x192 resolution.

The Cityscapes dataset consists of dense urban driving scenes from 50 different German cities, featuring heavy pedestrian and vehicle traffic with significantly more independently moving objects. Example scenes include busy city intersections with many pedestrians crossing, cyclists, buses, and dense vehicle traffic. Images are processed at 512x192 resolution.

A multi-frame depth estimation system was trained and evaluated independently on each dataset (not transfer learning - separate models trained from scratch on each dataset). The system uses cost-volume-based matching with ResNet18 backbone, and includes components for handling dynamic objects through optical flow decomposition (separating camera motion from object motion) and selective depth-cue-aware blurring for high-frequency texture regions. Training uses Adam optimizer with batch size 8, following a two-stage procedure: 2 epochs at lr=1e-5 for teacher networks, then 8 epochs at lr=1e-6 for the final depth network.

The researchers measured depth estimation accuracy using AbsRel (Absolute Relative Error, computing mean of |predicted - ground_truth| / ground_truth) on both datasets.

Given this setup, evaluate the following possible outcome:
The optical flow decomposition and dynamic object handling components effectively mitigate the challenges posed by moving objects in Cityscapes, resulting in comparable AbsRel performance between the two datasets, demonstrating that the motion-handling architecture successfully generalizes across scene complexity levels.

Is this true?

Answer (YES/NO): NO